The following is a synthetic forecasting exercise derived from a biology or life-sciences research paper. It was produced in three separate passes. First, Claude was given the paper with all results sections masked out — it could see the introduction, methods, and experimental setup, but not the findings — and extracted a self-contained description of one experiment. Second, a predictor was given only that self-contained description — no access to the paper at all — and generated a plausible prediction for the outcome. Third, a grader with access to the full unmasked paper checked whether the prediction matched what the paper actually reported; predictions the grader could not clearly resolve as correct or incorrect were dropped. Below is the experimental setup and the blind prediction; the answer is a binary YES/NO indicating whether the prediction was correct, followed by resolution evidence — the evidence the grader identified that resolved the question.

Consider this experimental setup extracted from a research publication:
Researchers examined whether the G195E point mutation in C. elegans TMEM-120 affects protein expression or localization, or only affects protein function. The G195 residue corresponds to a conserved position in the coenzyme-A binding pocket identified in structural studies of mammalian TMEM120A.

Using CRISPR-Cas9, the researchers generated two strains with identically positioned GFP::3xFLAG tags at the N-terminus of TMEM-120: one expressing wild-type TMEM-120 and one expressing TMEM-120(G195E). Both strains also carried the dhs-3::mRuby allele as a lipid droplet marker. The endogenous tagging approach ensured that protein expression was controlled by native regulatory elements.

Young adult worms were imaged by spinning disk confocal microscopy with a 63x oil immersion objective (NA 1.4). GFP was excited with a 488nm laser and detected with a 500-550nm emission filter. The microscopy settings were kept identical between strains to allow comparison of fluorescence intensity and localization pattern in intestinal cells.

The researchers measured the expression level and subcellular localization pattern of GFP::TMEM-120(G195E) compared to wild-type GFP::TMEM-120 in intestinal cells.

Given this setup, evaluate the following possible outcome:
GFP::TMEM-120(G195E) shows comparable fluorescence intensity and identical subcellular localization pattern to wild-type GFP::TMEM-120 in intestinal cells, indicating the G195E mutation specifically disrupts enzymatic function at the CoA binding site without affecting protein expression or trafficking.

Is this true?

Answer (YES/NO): YES